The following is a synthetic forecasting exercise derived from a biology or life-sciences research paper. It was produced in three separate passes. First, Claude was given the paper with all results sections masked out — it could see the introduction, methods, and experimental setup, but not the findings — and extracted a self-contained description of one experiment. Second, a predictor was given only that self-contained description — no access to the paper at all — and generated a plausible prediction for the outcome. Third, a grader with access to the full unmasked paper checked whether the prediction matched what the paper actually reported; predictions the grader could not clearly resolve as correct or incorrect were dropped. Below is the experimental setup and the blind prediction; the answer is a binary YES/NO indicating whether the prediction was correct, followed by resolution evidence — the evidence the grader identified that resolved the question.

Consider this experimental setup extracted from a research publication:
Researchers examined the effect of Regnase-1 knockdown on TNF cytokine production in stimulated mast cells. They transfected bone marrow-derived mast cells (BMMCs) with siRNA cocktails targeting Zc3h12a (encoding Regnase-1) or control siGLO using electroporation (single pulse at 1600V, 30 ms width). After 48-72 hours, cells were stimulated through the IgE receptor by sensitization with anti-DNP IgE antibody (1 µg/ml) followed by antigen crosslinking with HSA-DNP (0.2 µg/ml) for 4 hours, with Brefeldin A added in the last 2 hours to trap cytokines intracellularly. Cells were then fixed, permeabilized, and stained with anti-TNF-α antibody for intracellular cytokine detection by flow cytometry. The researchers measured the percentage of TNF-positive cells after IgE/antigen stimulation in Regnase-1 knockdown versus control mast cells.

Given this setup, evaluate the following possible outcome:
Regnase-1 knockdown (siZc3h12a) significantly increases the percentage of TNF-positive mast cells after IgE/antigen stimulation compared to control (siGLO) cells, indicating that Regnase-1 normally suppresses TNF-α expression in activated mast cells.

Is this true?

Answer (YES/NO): NO